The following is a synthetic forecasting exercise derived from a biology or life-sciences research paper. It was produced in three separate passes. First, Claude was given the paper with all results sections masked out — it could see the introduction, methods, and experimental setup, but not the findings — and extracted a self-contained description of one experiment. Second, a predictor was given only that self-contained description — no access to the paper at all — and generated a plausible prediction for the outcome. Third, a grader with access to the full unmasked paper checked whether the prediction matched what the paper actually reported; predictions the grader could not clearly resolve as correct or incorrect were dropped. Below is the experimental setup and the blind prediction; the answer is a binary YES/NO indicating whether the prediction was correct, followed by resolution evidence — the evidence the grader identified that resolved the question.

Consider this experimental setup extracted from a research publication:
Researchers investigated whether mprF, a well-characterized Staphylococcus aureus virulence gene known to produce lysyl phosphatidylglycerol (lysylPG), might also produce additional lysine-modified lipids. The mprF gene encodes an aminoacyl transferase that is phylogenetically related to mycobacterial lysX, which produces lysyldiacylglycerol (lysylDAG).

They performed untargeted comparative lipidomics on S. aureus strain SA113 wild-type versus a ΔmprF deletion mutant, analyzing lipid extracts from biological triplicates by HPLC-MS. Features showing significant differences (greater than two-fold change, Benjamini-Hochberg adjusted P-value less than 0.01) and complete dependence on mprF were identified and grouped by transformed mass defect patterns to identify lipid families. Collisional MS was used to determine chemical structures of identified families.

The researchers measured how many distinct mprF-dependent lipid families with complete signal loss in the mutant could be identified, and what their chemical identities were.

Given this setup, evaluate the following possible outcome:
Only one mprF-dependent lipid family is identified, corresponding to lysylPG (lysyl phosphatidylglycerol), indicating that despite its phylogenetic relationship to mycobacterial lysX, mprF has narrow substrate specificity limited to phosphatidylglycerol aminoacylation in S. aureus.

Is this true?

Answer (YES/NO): NO